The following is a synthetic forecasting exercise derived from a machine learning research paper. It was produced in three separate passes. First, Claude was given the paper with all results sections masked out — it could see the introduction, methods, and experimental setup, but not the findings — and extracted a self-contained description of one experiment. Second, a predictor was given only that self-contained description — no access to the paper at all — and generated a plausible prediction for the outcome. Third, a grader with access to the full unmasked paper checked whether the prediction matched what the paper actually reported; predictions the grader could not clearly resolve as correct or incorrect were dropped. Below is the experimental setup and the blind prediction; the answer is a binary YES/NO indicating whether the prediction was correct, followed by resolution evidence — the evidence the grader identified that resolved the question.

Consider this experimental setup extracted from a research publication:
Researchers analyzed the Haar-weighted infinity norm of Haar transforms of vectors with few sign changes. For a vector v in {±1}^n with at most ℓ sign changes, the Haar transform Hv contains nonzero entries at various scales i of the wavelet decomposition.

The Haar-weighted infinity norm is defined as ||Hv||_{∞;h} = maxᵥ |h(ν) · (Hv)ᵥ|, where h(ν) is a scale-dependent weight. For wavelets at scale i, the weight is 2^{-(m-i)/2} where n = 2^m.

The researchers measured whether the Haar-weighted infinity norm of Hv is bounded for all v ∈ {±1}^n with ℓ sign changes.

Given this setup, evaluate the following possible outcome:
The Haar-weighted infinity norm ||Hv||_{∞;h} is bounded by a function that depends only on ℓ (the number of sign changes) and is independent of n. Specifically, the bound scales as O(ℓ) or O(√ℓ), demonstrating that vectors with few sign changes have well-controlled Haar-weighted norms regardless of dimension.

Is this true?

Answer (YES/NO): NO